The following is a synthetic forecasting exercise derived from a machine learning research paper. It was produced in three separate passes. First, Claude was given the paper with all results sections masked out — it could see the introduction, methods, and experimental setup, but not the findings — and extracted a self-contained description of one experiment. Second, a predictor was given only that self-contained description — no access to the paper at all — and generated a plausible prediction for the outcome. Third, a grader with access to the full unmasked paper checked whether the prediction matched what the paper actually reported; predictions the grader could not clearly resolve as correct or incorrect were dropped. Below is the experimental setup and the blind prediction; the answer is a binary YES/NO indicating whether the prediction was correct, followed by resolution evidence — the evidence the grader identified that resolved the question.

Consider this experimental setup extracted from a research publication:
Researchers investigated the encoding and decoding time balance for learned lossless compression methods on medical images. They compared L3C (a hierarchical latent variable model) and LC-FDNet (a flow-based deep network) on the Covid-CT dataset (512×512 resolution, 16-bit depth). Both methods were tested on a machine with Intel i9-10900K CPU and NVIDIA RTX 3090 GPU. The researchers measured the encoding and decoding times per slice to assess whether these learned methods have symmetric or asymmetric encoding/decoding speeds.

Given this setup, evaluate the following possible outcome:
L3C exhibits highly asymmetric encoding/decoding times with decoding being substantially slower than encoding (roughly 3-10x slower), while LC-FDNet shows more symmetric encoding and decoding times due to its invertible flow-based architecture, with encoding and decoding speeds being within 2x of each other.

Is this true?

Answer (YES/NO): NO